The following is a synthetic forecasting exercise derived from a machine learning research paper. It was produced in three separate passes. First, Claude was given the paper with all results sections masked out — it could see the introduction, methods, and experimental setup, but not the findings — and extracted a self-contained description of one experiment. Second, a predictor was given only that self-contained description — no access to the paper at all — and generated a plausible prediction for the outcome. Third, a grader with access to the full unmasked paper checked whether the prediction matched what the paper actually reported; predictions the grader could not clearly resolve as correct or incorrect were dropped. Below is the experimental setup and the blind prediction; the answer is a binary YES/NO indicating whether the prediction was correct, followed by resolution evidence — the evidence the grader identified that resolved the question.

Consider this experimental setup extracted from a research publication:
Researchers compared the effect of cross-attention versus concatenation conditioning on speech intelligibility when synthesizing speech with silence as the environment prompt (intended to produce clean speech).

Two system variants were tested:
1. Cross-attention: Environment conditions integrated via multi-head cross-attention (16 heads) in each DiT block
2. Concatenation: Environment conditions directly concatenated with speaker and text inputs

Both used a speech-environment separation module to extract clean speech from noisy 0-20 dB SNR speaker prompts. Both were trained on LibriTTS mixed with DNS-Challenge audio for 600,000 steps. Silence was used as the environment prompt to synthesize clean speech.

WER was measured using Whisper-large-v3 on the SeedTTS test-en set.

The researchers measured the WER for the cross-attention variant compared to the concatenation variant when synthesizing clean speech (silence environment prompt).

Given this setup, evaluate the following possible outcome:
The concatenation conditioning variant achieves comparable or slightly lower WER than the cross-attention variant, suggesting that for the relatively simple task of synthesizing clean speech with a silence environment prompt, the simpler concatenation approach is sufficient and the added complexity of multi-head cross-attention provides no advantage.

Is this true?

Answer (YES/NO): YES